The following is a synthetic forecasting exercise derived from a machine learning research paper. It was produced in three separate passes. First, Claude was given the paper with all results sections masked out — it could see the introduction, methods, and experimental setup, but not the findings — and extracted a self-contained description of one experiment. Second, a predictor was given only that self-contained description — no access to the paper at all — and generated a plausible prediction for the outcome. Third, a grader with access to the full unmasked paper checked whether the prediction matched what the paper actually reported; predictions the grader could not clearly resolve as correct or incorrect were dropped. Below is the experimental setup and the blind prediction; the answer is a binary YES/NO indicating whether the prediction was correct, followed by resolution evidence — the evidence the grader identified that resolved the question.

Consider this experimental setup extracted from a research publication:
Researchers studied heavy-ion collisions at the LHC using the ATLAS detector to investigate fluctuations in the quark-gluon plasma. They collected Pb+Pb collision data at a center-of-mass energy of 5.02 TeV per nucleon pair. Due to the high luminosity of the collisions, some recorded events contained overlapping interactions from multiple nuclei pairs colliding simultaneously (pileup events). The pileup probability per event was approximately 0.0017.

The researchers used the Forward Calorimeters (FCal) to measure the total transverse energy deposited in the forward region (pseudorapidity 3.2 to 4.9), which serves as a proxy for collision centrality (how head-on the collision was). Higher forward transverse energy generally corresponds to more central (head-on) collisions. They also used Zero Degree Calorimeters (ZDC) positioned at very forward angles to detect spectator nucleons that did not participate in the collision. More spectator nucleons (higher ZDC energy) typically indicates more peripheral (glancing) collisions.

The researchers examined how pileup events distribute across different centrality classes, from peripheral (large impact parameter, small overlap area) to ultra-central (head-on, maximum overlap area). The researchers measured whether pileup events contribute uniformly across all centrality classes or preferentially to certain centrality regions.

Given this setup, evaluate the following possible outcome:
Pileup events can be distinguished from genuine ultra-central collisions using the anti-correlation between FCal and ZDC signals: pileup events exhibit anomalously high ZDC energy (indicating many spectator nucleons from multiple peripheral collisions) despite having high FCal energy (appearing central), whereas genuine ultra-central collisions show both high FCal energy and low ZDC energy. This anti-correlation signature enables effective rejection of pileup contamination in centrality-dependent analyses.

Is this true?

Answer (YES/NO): YES